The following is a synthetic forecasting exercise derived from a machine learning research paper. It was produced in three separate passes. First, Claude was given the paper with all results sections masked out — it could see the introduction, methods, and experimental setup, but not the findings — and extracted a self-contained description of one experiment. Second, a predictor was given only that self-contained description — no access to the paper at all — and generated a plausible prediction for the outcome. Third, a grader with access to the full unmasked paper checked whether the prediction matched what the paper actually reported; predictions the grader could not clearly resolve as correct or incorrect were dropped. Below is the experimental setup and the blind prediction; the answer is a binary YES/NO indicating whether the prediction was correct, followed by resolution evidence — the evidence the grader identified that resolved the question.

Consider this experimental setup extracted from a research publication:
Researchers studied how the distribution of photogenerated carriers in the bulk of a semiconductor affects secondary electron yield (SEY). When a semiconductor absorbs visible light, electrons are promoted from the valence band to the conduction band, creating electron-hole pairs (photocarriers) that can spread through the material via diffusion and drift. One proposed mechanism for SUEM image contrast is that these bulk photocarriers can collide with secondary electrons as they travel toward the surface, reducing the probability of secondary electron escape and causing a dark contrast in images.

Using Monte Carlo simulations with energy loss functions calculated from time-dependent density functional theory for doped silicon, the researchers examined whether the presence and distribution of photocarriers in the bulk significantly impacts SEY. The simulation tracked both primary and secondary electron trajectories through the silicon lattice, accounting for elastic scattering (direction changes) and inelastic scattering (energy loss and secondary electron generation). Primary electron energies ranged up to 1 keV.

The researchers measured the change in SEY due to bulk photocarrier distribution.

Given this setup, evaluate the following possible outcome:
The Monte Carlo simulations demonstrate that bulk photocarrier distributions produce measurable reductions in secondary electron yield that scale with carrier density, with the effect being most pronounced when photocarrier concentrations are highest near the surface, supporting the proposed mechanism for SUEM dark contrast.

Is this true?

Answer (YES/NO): NO